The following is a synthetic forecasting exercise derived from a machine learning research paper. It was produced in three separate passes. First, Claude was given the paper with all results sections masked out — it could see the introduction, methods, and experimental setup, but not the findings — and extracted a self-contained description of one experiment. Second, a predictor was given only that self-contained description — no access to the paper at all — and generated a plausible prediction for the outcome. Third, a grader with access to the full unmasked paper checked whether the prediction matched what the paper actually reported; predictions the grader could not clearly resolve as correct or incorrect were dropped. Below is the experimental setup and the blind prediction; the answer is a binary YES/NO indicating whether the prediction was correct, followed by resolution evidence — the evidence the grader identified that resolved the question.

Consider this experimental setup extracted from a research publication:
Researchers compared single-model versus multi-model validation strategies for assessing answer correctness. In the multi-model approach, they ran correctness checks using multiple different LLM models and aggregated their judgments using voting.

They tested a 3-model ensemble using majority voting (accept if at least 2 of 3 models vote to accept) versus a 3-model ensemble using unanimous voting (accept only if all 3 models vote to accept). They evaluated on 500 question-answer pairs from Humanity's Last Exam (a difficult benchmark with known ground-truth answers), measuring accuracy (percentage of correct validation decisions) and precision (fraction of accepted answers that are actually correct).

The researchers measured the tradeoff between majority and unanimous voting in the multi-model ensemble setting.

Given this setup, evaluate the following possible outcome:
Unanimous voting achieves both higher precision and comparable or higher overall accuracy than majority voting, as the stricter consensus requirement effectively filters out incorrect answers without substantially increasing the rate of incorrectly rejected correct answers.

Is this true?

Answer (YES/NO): NO